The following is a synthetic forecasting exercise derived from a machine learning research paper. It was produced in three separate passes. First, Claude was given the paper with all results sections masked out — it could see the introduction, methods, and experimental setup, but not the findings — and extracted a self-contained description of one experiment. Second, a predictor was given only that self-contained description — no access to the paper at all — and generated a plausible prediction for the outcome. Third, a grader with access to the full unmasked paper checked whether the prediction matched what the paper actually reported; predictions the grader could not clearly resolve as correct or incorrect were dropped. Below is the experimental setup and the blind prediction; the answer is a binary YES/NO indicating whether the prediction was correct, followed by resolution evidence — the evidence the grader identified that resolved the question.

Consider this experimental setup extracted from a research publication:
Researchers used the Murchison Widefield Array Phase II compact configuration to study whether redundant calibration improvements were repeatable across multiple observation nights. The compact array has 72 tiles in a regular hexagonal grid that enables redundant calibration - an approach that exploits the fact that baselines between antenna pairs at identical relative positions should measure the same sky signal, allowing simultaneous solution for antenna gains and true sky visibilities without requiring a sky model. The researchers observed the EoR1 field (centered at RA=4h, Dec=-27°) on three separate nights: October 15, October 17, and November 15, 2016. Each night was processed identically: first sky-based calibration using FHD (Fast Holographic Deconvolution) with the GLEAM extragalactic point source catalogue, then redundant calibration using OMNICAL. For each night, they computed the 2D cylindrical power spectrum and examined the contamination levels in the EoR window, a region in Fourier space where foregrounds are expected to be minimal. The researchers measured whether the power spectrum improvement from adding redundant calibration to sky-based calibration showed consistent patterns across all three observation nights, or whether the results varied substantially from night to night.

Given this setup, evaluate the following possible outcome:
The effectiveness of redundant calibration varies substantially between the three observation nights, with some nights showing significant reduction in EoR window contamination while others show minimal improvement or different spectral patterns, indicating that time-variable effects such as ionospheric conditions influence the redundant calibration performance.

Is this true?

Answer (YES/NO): NO